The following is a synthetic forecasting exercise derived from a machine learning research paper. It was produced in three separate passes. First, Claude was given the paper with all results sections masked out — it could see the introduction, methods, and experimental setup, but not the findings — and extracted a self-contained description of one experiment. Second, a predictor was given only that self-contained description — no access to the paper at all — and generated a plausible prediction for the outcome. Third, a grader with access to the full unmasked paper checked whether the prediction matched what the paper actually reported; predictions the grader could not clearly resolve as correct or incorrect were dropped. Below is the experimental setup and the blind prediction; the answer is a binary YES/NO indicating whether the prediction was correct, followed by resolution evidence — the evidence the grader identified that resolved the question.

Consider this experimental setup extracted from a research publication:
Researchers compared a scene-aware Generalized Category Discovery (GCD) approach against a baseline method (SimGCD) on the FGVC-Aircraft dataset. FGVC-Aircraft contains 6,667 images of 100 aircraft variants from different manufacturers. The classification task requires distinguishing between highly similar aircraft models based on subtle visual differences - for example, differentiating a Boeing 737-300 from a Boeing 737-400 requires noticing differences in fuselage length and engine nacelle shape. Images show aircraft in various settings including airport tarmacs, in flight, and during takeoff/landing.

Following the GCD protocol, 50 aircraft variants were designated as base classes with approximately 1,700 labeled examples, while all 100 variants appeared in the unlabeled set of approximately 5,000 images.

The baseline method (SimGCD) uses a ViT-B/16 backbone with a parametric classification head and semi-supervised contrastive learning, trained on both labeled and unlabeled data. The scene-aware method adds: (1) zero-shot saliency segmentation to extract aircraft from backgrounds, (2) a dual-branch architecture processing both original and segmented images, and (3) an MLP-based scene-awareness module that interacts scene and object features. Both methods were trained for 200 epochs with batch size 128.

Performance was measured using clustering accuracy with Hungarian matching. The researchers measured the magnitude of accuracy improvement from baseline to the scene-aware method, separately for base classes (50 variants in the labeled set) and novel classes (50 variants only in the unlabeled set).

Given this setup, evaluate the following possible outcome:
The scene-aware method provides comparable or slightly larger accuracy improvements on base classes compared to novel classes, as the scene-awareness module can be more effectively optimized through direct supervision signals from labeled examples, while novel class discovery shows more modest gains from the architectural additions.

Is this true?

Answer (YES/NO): YES